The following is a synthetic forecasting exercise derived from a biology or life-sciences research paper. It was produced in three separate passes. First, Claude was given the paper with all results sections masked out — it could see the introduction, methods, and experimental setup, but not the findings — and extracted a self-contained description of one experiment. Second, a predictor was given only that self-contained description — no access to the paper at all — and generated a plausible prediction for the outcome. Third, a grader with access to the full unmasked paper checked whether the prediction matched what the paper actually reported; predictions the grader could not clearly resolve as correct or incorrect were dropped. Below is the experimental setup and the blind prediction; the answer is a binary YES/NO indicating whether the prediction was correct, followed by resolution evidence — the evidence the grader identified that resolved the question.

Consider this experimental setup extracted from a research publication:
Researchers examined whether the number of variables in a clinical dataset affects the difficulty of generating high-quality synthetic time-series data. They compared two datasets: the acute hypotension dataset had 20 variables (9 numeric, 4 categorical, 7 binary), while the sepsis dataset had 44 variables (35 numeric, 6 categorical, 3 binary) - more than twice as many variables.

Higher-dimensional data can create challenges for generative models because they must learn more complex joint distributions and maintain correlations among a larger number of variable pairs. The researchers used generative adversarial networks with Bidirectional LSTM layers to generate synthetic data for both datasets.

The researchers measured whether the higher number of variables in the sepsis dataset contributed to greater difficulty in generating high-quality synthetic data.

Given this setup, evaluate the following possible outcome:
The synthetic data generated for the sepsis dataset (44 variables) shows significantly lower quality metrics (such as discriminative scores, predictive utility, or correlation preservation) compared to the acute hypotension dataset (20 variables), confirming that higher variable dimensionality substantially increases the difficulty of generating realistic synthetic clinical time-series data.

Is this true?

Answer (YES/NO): NO